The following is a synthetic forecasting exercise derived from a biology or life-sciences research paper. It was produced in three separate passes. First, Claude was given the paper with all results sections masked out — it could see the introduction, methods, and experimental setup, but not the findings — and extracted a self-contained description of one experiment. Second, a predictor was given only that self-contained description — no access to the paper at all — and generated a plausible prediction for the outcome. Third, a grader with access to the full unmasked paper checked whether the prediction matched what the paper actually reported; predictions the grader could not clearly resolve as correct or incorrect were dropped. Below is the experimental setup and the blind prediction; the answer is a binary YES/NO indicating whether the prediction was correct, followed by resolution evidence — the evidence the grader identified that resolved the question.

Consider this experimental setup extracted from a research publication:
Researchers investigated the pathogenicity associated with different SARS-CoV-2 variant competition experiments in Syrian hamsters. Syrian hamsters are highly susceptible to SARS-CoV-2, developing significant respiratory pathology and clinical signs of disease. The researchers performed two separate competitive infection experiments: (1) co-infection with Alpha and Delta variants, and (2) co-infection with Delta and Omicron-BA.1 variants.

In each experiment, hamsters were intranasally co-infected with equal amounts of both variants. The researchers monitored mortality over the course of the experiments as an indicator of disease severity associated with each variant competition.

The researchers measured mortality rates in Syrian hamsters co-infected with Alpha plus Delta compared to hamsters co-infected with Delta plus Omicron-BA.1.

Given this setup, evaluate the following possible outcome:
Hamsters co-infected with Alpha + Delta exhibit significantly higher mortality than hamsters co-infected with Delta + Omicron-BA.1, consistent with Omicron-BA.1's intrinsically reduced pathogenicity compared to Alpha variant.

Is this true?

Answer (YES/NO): YES